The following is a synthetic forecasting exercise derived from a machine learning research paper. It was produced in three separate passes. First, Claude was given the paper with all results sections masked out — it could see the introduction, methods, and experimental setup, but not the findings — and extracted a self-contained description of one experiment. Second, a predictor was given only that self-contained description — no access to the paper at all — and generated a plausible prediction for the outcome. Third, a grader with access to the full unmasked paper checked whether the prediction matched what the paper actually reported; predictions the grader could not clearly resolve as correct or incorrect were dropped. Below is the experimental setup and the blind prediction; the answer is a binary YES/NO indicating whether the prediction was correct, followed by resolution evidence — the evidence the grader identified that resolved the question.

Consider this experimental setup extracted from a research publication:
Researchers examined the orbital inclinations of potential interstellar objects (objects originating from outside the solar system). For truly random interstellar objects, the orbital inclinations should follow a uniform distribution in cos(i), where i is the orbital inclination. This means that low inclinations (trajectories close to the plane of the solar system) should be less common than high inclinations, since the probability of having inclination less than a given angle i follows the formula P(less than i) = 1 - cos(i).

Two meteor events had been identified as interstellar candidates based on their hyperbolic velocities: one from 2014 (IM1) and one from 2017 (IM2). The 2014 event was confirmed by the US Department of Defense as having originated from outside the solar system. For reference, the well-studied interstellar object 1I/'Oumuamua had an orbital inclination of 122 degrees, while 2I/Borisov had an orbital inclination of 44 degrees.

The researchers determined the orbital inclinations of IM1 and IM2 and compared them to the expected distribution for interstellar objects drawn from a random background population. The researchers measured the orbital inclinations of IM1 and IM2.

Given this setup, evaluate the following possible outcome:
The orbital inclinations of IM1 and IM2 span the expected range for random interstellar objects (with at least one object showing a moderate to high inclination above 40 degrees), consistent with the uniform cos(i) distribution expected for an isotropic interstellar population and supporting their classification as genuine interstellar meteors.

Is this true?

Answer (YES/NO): NO